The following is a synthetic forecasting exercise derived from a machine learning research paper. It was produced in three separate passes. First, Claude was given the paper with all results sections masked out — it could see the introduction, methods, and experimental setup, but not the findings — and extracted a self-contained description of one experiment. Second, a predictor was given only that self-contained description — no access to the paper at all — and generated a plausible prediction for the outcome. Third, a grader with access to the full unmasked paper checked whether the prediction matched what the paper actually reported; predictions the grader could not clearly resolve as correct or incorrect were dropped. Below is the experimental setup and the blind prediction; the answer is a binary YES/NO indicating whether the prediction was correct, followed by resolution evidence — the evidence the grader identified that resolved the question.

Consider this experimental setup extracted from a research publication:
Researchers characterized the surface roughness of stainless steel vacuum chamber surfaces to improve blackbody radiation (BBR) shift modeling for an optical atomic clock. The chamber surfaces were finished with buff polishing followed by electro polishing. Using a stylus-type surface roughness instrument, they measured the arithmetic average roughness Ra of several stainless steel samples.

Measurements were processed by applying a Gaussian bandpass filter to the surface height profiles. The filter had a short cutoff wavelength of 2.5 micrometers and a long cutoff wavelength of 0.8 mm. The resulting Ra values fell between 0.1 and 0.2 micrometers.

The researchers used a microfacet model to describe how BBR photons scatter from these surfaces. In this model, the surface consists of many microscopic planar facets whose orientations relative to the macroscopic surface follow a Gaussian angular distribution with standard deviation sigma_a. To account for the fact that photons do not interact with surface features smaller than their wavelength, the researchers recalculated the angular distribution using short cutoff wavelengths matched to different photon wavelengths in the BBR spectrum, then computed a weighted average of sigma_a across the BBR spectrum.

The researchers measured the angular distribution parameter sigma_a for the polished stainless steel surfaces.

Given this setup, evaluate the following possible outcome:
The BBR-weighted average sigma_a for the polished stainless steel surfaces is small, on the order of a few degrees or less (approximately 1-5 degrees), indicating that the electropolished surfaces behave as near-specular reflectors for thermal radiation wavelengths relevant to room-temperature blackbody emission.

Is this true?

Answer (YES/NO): NO